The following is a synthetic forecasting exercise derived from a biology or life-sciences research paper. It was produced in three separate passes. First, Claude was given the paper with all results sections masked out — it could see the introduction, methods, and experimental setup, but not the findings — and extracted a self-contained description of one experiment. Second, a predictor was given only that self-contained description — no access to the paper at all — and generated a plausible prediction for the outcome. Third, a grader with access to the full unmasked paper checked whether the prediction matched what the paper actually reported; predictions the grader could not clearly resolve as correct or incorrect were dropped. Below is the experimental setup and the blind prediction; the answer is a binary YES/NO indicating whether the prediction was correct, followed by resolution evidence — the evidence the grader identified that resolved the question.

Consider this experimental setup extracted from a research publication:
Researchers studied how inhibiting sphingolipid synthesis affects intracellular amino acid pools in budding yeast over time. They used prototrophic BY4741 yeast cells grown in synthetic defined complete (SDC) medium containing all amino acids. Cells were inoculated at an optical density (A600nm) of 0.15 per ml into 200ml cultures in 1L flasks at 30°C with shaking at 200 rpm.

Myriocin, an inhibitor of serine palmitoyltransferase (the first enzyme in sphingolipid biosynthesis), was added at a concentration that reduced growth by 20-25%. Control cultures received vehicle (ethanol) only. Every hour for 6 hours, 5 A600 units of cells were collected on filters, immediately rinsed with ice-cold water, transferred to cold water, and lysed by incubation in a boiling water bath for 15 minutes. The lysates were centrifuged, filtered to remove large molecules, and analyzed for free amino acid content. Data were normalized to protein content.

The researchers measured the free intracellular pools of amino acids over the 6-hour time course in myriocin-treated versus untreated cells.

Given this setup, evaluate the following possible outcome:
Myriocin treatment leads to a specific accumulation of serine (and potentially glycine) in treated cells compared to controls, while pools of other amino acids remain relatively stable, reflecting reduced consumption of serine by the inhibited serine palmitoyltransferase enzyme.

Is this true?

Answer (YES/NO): NO